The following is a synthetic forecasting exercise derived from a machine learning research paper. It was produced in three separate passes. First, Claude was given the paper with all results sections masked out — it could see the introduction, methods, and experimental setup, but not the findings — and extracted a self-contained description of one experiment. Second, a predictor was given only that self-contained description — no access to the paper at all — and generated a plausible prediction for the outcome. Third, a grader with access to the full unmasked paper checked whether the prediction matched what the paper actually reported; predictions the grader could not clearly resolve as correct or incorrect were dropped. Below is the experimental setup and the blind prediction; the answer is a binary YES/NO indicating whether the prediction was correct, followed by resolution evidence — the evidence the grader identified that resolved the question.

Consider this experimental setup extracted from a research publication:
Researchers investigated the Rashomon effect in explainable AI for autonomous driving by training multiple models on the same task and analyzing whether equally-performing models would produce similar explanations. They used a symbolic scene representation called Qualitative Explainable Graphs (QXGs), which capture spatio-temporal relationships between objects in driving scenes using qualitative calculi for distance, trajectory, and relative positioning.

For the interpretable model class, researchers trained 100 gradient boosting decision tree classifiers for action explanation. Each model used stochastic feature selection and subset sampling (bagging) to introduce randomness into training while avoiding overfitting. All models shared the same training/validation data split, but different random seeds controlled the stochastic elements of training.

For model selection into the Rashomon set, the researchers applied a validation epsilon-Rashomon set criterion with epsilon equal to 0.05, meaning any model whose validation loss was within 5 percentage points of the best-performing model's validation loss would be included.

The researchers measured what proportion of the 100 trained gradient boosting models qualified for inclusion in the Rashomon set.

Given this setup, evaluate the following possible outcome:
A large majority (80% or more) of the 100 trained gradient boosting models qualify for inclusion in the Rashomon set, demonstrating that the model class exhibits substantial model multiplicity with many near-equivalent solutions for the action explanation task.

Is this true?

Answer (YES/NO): YES